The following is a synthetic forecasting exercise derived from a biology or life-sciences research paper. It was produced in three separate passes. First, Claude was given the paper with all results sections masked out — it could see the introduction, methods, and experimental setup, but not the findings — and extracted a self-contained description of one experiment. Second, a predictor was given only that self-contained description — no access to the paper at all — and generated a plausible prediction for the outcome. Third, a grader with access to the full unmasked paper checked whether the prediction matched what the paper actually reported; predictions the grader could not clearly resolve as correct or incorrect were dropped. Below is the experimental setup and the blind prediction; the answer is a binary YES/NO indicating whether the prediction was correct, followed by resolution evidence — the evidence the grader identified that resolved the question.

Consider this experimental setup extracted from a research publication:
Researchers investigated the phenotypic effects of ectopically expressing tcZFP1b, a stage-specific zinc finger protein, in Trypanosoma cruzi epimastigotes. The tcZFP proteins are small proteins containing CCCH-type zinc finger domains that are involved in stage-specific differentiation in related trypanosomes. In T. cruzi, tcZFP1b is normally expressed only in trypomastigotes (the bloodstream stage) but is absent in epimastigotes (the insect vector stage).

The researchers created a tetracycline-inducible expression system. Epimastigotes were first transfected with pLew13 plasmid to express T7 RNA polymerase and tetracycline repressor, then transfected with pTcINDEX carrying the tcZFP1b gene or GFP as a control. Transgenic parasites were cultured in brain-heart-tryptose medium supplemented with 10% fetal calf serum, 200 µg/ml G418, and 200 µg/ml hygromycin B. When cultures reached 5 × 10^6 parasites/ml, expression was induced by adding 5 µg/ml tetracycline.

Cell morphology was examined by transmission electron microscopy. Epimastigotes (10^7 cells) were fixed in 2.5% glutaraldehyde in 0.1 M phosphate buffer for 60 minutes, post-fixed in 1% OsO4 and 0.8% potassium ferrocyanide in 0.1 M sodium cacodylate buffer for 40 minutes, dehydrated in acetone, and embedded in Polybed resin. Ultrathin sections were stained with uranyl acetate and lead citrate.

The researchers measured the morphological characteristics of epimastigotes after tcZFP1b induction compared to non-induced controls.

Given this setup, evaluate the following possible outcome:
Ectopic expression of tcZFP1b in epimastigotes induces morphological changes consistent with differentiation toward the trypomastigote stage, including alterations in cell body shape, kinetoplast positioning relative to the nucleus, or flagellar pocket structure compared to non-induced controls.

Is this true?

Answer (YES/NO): NO